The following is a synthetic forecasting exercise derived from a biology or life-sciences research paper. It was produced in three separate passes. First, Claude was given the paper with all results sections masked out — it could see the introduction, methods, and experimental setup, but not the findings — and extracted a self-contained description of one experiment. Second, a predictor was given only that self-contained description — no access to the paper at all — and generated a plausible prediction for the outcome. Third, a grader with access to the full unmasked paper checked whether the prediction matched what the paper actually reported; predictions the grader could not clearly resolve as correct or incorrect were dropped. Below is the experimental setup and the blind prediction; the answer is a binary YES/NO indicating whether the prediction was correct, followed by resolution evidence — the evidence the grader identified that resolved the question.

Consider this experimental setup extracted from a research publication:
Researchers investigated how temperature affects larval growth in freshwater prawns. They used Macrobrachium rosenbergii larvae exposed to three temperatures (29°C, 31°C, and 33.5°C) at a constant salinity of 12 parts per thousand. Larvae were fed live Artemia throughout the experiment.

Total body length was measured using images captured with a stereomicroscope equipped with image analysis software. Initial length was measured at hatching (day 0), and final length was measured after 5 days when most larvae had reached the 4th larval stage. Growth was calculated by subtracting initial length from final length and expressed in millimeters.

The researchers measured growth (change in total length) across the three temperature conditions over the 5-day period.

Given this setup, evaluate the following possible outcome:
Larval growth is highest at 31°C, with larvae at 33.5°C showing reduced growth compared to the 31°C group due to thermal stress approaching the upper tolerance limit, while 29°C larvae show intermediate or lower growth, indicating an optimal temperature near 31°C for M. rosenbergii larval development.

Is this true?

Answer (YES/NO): NO